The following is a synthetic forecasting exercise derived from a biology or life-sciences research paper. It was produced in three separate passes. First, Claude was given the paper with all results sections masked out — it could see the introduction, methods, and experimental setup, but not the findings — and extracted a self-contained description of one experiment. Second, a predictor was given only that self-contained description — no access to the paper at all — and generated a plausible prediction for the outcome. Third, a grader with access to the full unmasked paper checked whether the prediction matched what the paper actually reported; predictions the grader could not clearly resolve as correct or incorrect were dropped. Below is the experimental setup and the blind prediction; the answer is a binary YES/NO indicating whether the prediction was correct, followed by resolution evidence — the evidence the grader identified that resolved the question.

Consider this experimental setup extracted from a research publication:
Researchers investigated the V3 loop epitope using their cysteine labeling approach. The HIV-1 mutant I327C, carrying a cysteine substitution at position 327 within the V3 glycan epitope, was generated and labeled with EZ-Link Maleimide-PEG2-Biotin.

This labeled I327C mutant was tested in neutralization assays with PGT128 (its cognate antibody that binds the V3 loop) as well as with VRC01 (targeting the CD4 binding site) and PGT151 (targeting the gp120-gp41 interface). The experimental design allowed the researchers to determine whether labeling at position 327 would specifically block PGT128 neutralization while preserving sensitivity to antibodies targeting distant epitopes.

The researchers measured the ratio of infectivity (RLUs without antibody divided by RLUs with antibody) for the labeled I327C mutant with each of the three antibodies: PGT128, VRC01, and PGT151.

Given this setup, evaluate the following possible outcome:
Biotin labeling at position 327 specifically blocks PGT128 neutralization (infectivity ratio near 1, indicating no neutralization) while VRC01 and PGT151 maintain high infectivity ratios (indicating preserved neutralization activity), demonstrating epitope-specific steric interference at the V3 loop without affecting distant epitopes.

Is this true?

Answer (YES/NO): YES